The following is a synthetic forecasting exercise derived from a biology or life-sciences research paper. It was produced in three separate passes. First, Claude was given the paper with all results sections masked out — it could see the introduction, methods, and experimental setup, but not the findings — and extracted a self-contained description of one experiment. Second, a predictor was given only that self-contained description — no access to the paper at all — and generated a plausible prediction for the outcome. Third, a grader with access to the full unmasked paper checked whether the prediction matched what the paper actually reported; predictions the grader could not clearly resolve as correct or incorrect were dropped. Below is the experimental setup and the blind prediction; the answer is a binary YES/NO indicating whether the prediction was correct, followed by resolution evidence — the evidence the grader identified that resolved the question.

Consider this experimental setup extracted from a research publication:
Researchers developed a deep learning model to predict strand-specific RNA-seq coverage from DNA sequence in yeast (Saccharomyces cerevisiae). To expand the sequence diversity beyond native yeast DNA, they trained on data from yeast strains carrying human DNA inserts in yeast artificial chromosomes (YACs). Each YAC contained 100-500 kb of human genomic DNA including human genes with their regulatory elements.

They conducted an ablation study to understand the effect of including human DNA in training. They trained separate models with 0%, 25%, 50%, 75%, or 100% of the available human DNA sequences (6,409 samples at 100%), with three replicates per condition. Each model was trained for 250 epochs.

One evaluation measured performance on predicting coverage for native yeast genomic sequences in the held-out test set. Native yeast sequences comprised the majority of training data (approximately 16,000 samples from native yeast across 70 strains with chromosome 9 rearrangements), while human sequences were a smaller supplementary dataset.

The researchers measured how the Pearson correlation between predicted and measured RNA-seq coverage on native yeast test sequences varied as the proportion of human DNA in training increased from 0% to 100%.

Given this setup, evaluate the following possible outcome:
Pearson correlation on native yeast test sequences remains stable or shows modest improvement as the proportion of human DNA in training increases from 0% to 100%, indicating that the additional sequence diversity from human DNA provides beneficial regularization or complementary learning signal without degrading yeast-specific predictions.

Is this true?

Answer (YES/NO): YES